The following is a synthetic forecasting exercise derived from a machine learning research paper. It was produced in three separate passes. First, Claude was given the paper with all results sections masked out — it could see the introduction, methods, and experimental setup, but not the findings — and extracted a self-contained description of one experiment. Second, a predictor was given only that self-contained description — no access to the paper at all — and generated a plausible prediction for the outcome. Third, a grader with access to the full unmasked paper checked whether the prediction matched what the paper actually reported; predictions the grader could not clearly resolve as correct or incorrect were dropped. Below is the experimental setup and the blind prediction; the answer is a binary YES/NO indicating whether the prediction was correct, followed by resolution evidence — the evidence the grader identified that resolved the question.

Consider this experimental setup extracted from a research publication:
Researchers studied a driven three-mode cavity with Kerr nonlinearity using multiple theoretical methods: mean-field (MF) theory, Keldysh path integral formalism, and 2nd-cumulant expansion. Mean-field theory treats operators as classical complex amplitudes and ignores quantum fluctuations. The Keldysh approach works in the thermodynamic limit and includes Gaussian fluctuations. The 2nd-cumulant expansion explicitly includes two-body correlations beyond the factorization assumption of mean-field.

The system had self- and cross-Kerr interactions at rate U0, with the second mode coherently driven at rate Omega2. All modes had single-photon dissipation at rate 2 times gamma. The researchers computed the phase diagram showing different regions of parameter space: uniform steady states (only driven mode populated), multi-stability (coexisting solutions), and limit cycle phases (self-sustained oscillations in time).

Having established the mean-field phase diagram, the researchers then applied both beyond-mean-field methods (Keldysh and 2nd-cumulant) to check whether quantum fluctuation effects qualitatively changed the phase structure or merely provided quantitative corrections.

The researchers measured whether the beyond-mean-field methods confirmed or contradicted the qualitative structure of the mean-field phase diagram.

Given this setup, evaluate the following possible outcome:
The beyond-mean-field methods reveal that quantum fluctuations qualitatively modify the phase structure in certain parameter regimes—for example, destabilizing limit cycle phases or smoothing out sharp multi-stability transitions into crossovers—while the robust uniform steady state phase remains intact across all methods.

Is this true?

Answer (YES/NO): NO